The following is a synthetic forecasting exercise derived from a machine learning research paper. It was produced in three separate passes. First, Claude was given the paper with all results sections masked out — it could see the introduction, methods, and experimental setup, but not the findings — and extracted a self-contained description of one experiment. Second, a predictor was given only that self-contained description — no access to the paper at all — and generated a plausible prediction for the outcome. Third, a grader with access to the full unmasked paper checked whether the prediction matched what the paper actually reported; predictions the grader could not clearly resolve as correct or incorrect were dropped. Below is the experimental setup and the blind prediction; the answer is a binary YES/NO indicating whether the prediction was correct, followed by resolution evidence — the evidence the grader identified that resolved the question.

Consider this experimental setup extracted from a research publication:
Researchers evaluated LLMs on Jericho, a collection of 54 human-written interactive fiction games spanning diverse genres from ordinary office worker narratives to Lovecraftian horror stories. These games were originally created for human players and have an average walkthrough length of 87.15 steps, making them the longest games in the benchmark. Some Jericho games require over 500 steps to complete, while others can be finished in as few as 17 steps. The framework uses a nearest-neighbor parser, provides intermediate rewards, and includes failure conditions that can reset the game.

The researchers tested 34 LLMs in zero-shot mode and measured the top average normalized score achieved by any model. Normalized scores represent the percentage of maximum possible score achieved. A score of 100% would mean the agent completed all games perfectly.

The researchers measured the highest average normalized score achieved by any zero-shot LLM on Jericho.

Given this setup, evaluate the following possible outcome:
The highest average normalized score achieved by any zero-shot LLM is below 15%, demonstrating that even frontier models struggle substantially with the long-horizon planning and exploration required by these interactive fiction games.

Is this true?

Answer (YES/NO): YES